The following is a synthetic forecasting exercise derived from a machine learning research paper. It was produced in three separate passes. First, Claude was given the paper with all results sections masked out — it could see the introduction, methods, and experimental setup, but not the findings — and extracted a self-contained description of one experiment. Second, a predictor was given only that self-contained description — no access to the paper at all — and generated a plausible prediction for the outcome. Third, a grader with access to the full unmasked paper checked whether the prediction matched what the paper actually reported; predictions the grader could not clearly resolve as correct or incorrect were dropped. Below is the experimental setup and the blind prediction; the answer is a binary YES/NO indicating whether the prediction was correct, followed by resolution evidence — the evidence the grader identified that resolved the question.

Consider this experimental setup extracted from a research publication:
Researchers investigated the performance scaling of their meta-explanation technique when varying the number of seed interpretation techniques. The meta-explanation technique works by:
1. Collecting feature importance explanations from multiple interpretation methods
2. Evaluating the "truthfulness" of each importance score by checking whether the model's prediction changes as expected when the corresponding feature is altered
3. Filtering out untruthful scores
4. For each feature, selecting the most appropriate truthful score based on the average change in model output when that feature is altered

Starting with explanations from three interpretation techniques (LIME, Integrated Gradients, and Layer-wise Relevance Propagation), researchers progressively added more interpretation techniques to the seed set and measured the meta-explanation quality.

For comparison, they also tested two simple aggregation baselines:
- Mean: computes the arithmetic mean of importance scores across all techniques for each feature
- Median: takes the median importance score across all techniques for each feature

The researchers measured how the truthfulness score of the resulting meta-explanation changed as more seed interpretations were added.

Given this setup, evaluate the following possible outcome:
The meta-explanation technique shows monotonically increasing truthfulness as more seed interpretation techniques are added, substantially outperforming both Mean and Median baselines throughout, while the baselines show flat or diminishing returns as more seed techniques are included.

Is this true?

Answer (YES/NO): NO